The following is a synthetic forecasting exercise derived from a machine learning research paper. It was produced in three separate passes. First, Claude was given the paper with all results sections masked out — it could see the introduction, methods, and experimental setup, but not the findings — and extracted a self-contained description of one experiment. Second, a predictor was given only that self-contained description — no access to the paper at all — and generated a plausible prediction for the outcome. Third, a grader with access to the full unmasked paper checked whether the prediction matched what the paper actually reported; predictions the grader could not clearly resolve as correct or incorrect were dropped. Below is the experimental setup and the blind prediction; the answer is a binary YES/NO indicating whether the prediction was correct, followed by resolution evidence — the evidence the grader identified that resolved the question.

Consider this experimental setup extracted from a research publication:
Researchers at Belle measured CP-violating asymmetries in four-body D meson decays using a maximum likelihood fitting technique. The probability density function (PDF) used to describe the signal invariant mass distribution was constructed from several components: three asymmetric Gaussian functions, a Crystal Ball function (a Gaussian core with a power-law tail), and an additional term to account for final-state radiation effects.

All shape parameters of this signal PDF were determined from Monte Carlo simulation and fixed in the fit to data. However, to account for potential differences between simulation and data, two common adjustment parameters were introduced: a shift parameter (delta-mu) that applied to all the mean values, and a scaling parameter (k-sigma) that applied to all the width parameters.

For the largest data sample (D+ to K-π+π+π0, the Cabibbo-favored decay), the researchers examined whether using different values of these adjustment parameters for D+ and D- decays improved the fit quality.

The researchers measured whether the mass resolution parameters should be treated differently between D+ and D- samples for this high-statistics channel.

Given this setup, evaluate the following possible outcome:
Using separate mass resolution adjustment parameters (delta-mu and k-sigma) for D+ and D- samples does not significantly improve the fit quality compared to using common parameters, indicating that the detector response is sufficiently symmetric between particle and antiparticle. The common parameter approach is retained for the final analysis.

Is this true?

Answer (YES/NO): NO